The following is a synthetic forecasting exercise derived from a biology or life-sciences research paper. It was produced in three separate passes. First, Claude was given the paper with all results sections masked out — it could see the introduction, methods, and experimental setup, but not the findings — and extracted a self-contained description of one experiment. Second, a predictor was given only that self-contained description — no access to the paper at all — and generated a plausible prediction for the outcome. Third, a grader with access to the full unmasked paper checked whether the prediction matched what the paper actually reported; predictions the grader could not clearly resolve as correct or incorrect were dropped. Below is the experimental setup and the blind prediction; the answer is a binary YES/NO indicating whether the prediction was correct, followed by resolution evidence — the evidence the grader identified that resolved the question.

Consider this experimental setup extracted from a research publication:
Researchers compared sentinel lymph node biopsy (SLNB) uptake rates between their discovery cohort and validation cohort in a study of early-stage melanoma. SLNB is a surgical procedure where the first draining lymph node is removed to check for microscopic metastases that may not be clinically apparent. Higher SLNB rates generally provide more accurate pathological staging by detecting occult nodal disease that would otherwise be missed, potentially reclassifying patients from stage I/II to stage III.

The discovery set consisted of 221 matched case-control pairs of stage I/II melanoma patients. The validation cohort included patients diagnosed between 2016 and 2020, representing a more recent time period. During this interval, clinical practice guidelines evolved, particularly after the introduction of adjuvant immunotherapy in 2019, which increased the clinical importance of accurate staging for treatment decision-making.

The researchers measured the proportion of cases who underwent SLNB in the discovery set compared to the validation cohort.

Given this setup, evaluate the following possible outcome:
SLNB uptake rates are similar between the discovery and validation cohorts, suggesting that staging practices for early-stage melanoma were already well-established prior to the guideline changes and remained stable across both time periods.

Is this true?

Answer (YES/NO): NO